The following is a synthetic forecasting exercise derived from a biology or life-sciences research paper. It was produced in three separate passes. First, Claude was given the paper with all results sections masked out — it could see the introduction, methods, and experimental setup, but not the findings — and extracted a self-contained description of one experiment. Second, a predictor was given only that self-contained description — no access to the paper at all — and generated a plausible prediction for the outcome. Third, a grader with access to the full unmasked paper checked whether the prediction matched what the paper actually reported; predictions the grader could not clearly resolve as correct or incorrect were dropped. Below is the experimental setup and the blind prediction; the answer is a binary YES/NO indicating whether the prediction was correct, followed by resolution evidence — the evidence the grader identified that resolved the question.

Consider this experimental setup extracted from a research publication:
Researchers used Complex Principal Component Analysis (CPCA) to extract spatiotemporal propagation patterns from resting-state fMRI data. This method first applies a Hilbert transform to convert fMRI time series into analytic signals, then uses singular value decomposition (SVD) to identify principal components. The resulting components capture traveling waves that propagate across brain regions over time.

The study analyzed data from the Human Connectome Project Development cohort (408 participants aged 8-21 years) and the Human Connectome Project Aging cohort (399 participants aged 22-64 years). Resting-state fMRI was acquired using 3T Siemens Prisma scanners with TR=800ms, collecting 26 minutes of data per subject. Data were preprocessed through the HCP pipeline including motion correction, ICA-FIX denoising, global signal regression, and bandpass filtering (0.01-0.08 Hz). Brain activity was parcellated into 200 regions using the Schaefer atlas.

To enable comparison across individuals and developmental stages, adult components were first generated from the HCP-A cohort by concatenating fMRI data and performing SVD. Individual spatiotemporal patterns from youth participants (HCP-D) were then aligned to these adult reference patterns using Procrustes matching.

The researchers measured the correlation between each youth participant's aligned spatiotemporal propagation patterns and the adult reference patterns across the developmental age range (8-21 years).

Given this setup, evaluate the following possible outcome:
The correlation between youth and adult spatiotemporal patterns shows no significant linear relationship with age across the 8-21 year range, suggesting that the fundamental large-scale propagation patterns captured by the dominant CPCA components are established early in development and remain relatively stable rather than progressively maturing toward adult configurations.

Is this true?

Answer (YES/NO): NO